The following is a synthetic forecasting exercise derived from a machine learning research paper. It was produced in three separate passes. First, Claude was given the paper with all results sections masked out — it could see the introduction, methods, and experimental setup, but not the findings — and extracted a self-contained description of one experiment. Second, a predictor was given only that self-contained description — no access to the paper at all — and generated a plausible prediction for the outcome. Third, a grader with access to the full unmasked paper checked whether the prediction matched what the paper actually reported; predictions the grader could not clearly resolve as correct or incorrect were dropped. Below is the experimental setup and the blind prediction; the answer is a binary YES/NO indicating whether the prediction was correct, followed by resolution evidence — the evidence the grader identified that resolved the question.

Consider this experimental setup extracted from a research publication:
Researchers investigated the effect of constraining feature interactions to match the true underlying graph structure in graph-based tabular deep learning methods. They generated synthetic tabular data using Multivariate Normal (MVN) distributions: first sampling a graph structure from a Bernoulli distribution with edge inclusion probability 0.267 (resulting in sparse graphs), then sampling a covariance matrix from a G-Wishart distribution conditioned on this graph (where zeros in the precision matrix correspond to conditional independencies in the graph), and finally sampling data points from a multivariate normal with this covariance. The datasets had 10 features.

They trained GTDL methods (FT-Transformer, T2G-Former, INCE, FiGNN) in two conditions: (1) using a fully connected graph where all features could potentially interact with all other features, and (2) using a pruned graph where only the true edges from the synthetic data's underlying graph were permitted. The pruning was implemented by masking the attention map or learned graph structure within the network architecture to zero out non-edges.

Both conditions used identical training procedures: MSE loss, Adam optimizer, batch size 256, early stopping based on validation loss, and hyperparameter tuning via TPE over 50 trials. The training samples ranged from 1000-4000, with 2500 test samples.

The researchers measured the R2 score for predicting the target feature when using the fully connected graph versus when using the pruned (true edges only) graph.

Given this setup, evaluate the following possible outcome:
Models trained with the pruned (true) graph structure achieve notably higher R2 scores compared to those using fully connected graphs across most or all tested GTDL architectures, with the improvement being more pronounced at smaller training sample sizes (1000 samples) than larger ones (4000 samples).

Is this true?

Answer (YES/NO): YES